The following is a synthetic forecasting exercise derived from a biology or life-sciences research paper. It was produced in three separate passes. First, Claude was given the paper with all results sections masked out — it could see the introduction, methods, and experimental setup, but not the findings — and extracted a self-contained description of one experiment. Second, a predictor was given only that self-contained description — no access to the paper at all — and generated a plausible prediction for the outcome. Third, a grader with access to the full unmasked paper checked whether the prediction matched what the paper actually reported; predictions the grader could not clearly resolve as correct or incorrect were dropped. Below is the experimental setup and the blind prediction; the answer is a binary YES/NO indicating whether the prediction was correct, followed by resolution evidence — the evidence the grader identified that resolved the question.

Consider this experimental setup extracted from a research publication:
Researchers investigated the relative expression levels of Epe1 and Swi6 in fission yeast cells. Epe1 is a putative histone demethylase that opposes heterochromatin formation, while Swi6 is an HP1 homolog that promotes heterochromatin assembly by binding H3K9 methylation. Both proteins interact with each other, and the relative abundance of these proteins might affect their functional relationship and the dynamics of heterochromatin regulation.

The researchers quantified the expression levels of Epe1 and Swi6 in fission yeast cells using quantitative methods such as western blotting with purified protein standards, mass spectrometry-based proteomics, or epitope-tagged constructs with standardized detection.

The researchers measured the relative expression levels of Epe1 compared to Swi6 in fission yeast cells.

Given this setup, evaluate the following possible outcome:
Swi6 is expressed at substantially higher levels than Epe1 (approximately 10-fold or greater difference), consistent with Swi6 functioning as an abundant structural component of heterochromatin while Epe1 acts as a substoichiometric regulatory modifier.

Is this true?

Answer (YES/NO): YES